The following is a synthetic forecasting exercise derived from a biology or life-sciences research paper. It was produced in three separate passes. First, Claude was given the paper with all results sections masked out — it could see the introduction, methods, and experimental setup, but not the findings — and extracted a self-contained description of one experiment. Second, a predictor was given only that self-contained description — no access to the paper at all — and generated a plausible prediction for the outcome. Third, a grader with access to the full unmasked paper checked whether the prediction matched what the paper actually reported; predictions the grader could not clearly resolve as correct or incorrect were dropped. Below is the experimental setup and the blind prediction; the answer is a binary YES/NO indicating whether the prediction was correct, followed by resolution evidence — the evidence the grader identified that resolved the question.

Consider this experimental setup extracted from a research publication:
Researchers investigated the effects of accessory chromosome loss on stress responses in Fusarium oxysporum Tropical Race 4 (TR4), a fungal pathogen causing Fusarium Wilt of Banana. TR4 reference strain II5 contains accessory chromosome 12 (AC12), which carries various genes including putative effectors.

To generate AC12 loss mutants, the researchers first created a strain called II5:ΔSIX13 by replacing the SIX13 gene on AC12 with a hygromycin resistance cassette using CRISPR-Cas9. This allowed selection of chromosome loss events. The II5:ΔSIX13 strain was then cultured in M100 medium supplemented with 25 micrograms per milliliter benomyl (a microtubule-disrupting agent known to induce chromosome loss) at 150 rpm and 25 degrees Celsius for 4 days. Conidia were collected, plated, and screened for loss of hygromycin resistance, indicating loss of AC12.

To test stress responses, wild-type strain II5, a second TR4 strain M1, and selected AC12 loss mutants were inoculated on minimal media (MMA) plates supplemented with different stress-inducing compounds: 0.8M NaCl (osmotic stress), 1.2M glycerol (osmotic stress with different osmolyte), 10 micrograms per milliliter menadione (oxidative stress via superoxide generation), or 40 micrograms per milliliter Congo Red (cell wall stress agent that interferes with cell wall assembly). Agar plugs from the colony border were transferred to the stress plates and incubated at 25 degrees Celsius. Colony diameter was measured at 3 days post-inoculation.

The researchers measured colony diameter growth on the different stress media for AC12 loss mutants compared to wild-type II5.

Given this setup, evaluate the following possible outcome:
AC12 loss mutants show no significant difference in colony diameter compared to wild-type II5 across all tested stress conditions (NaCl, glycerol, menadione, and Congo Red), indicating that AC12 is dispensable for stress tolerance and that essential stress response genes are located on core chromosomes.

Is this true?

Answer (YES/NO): NO